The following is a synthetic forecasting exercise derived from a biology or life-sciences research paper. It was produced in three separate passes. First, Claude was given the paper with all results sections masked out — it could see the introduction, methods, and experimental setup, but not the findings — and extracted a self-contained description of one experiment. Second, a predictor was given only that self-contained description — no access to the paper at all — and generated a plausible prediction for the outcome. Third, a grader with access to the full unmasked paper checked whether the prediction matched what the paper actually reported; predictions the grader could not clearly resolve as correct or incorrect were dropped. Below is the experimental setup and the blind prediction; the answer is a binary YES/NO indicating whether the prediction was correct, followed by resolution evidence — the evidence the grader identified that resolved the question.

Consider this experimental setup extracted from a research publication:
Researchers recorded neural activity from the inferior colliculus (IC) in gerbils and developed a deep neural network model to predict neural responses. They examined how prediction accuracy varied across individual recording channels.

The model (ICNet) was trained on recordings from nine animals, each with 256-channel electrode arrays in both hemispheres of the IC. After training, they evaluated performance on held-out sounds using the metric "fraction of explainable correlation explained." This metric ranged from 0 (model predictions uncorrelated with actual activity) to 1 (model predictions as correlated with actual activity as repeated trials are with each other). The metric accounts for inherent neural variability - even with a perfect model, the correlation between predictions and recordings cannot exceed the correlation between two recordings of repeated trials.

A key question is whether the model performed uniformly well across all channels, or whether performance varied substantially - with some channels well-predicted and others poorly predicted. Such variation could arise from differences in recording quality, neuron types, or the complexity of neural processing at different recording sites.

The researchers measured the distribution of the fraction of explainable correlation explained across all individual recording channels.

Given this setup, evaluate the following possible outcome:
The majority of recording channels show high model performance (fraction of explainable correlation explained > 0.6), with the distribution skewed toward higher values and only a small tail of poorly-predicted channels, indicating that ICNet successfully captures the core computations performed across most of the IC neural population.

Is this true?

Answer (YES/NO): NO